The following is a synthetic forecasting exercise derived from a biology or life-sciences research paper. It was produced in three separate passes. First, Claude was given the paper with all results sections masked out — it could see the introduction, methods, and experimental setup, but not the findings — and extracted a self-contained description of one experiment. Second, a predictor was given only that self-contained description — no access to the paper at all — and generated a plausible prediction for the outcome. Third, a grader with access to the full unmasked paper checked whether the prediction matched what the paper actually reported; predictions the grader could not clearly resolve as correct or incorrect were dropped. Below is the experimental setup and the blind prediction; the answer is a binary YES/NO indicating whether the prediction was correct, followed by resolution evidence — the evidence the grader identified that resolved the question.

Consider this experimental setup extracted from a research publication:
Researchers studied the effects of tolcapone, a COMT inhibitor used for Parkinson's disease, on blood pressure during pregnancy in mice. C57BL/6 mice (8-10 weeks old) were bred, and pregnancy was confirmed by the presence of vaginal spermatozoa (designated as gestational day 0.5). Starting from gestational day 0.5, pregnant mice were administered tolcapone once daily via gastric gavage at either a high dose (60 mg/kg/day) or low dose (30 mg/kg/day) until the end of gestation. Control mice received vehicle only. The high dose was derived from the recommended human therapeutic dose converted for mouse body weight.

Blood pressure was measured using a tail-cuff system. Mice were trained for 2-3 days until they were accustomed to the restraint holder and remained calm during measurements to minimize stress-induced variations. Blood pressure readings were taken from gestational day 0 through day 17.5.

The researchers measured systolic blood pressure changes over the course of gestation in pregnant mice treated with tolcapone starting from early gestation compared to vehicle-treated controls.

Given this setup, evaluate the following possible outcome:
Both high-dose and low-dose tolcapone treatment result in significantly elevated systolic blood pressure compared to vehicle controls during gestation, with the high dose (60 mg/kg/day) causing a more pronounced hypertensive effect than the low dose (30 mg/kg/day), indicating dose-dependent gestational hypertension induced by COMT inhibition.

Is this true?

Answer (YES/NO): NO